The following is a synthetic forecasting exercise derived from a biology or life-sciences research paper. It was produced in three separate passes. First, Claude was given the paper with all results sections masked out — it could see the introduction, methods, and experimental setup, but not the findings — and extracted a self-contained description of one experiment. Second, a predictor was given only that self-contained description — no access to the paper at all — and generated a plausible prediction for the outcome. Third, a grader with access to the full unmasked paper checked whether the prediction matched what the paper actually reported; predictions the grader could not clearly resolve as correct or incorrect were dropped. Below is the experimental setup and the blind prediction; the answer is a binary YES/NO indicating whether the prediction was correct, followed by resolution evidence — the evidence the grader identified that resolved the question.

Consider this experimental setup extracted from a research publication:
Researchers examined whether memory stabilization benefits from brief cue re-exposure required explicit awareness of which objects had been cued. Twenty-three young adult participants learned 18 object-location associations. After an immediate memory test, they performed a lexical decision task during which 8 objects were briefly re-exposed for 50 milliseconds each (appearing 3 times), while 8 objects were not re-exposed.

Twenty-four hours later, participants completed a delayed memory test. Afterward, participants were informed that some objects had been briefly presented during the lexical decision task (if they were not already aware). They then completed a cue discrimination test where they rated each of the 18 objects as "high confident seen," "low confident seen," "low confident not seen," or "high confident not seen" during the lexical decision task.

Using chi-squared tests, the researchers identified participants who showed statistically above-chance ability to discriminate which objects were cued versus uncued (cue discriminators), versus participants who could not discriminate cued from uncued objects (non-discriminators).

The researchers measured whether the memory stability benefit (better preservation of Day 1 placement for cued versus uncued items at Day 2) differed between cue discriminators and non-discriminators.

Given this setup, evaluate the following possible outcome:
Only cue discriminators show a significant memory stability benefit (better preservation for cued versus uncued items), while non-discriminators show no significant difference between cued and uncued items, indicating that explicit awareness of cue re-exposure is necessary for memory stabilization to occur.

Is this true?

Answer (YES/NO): NO